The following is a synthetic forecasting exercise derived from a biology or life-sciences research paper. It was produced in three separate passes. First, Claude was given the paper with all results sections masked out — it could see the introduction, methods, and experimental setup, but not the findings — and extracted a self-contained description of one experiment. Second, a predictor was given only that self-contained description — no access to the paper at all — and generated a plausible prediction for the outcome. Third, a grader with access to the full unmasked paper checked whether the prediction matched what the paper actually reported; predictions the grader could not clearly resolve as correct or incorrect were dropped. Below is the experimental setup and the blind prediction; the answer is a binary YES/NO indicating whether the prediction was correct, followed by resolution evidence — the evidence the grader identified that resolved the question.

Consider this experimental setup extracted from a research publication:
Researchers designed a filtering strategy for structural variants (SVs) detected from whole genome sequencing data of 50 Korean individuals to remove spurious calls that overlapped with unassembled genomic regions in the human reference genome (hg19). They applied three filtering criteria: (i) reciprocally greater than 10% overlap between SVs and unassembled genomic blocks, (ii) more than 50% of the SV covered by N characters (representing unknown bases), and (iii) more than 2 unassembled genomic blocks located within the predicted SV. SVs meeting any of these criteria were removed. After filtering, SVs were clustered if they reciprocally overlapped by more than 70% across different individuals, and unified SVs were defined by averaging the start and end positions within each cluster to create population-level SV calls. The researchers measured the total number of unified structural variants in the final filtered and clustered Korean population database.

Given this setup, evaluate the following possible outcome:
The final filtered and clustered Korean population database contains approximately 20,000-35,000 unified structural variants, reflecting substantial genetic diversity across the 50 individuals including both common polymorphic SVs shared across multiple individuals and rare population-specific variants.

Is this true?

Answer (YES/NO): NO